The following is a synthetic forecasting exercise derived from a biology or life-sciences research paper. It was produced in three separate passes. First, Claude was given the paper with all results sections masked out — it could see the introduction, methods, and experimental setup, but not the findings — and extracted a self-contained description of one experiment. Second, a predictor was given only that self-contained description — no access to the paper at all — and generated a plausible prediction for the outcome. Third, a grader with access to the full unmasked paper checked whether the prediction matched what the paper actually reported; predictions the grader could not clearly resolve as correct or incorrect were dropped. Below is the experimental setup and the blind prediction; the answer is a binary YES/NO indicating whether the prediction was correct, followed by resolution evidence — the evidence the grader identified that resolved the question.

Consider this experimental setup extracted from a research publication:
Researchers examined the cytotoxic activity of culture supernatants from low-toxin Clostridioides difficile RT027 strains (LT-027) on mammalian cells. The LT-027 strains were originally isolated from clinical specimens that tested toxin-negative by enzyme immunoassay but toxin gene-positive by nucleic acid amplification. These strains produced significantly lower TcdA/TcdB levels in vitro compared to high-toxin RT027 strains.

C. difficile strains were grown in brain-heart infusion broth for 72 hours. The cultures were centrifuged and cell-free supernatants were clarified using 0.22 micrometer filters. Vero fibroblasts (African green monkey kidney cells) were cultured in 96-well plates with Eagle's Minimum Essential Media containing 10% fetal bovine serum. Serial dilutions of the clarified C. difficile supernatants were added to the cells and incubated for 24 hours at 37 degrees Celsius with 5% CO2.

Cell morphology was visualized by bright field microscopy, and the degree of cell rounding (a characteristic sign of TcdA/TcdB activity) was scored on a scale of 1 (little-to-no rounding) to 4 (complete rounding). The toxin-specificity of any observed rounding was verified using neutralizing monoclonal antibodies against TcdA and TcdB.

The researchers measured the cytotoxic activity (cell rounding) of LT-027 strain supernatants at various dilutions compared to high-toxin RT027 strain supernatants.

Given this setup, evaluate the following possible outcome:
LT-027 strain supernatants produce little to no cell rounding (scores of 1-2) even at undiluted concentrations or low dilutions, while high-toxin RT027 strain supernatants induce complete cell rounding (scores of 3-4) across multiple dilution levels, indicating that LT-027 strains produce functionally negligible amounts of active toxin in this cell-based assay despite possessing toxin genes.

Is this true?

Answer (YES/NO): NO